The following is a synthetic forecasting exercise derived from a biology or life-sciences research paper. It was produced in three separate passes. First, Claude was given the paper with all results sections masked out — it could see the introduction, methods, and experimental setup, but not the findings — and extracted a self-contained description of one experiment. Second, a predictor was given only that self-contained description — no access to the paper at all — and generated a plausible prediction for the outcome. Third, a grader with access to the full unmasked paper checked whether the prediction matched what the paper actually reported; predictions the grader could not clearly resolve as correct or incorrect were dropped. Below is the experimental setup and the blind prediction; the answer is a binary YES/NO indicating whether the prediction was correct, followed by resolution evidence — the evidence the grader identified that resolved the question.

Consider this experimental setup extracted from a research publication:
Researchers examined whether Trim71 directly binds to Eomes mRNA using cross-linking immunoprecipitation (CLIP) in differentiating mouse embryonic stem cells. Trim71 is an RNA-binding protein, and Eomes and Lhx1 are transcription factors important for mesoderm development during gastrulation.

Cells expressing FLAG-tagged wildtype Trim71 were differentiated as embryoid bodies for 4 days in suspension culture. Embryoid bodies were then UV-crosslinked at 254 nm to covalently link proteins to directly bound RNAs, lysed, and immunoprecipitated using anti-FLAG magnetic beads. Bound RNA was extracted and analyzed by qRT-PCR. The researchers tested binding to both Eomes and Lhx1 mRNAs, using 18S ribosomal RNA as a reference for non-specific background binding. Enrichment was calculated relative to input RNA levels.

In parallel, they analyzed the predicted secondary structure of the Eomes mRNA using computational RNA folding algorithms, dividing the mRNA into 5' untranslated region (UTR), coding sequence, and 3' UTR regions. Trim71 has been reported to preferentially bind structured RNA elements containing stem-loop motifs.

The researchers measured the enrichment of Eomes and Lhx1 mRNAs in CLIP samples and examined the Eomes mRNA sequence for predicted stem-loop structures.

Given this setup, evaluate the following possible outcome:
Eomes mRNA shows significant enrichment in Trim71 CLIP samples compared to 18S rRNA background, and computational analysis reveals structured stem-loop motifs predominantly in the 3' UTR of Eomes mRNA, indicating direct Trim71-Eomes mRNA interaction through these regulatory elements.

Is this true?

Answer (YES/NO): YES